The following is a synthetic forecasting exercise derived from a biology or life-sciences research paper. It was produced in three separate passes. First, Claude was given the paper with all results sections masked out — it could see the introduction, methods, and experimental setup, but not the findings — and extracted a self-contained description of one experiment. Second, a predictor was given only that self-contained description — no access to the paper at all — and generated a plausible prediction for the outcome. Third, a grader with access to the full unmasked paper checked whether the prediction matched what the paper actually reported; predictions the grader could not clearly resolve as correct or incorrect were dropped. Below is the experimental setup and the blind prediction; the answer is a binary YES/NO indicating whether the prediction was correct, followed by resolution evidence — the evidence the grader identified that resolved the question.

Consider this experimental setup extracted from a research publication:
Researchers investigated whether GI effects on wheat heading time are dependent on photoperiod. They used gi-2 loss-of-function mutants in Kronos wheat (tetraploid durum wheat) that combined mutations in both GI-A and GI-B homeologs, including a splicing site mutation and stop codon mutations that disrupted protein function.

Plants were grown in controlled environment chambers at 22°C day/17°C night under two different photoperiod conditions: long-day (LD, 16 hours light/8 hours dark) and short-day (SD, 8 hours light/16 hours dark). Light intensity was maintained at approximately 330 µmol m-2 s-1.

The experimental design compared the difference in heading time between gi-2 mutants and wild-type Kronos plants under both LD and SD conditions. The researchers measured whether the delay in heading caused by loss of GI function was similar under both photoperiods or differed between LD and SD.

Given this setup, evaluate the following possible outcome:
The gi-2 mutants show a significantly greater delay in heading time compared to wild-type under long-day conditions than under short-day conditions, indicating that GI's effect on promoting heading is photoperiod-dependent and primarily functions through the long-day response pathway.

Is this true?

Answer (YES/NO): YES